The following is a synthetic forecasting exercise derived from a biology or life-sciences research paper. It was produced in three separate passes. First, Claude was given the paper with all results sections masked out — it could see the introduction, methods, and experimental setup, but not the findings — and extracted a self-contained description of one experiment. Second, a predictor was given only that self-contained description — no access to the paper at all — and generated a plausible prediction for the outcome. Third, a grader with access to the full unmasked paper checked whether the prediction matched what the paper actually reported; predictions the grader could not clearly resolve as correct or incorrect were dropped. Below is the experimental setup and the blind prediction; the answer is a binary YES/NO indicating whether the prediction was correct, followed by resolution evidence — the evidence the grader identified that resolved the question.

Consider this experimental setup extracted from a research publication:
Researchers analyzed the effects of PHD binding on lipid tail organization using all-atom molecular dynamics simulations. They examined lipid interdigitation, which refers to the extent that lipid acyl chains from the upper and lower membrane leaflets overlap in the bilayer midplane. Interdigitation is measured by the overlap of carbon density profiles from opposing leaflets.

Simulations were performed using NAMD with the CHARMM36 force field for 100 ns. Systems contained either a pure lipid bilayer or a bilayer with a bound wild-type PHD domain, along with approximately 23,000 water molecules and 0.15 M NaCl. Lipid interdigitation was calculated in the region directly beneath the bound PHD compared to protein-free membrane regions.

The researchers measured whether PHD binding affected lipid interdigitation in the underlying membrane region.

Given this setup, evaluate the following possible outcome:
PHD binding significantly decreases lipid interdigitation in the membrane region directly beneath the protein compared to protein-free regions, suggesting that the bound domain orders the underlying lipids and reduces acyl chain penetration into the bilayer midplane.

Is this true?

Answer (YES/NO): NO